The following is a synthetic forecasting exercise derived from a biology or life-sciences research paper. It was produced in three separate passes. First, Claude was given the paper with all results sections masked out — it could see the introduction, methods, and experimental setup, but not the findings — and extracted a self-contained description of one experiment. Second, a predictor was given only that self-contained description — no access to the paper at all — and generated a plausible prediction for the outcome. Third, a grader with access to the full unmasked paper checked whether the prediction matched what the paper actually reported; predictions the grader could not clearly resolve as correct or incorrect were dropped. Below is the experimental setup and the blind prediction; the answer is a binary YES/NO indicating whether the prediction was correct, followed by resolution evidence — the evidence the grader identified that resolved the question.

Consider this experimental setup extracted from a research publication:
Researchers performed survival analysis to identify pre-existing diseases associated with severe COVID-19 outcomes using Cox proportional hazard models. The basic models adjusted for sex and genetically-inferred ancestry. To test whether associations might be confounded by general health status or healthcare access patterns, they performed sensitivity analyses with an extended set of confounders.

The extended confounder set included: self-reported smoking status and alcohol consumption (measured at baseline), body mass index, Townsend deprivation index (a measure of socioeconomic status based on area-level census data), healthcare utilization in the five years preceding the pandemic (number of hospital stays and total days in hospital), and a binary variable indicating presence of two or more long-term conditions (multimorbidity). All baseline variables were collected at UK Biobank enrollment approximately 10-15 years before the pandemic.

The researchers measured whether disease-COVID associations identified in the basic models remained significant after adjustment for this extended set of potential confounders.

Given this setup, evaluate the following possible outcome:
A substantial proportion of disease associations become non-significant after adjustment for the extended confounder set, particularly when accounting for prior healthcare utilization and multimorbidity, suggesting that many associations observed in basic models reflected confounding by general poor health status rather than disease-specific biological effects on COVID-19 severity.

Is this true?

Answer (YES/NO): NO